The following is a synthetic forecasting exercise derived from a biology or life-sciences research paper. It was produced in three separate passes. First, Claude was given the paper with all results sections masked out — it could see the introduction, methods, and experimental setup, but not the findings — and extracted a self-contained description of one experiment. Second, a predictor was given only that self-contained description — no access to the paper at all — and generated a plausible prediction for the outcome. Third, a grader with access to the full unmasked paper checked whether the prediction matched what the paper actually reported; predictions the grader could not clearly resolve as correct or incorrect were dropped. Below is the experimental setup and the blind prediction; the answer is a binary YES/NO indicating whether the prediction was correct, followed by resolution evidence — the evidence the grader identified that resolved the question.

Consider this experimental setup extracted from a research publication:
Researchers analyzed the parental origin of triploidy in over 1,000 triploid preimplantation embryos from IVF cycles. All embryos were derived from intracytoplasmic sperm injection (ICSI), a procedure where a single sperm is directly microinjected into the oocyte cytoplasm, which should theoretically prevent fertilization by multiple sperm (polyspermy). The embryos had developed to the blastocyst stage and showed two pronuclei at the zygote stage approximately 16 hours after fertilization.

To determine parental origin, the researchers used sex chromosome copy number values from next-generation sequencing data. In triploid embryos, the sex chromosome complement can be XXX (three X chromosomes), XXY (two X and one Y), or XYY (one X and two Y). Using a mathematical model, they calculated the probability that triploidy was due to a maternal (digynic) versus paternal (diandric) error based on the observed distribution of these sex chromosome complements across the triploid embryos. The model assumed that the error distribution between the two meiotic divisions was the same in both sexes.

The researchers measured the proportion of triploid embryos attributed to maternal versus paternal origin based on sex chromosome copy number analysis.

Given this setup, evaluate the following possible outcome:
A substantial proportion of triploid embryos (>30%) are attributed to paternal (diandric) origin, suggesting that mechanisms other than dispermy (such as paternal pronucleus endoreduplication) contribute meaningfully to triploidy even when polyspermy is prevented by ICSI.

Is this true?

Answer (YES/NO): NO